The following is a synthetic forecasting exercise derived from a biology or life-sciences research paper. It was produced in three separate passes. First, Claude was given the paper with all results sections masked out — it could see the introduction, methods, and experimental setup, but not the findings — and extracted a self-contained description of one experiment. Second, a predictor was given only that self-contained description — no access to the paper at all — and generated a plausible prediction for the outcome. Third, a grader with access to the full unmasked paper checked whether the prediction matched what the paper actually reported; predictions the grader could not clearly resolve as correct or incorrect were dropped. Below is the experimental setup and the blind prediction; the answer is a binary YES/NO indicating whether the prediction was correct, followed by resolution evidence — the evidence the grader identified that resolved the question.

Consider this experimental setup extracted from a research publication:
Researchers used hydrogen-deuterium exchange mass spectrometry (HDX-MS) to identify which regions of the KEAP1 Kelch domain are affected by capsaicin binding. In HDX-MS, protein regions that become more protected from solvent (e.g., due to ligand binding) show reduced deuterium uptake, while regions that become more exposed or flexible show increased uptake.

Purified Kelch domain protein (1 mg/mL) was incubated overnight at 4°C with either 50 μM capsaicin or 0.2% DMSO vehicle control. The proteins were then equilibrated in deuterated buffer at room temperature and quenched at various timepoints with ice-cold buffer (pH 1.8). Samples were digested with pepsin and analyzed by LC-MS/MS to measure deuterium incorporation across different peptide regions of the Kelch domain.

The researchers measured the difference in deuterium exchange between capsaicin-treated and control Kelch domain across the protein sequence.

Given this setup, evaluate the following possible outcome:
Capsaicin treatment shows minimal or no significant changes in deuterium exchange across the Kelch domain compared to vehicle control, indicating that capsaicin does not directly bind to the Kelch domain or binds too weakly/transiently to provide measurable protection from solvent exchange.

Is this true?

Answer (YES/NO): NO